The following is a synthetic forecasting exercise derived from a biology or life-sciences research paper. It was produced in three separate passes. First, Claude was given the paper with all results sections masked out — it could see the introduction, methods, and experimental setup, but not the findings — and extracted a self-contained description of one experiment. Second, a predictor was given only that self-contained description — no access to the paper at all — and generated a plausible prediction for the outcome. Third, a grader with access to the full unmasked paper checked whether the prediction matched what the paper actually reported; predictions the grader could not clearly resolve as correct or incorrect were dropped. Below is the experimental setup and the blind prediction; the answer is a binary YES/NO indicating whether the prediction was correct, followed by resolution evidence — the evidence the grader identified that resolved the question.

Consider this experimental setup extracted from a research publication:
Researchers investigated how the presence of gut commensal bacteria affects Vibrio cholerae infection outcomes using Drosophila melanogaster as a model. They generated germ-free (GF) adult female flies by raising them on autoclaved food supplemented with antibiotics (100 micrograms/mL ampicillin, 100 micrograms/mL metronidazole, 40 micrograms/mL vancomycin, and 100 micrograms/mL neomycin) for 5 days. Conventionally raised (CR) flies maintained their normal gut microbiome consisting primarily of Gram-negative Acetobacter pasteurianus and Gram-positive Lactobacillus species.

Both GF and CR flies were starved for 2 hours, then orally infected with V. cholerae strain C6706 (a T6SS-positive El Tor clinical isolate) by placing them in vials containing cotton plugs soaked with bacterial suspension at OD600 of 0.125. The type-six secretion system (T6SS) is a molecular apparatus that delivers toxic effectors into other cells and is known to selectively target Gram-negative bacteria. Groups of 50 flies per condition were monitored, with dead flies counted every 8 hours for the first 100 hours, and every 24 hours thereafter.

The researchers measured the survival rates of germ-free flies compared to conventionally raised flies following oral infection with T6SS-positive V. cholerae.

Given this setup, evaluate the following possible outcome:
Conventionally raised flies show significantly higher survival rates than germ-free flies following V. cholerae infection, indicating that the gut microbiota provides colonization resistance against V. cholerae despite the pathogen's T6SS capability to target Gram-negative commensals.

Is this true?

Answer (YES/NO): NO